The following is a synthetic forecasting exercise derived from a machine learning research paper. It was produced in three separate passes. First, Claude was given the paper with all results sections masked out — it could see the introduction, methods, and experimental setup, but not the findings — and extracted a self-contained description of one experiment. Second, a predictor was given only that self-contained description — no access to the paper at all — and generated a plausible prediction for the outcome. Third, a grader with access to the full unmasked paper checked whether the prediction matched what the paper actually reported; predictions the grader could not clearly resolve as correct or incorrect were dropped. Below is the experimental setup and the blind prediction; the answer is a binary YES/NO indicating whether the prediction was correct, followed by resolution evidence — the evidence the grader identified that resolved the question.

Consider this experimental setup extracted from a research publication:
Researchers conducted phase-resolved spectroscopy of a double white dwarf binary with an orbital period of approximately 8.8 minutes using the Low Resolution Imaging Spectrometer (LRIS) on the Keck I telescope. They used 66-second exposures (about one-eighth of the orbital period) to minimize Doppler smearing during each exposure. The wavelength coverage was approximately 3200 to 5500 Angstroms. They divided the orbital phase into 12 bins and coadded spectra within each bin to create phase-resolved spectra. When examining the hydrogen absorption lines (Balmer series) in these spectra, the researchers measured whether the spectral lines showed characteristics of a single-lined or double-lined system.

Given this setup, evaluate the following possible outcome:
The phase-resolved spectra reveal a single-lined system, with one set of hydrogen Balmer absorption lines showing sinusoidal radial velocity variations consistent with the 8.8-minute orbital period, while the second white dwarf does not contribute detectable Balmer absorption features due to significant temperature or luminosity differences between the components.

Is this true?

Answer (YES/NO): NO